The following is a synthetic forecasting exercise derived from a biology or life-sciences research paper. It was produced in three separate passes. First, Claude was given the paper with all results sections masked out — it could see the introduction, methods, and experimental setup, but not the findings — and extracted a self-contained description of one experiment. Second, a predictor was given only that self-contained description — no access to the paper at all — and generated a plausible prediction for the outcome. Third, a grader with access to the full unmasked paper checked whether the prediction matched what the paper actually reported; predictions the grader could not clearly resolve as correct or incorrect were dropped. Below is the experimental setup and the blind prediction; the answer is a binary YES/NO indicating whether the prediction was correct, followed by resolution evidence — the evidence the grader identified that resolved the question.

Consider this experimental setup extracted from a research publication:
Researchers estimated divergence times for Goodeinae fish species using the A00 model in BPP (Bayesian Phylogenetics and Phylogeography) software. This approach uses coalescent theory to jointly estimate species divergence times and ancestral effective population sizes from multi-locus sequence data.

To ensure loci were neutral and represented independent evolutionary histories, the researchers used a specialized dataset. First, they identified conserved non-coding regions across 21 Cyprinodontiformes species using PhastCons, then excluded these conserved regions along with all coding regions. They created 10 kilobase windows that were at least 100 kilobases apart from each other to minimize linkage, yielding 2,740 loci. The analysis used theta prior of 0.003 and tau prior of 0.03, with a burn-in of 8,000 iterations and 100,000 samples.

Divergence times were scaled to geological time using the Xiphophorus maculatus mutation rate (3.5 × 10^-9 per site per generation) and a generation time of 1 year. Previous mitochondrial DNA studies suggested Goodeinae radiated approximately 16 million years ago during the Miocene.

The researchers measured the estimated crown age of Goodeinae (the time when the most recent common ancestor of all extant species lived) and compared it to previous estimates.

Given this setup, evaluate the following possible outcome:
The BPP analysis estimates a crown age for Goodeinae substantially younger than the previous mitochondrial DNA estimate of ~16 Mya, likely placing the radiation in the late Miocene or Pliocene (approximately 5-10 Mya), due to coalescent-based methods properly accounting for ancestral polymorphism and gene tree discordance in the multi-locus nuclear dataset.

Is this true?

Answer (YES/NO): NO